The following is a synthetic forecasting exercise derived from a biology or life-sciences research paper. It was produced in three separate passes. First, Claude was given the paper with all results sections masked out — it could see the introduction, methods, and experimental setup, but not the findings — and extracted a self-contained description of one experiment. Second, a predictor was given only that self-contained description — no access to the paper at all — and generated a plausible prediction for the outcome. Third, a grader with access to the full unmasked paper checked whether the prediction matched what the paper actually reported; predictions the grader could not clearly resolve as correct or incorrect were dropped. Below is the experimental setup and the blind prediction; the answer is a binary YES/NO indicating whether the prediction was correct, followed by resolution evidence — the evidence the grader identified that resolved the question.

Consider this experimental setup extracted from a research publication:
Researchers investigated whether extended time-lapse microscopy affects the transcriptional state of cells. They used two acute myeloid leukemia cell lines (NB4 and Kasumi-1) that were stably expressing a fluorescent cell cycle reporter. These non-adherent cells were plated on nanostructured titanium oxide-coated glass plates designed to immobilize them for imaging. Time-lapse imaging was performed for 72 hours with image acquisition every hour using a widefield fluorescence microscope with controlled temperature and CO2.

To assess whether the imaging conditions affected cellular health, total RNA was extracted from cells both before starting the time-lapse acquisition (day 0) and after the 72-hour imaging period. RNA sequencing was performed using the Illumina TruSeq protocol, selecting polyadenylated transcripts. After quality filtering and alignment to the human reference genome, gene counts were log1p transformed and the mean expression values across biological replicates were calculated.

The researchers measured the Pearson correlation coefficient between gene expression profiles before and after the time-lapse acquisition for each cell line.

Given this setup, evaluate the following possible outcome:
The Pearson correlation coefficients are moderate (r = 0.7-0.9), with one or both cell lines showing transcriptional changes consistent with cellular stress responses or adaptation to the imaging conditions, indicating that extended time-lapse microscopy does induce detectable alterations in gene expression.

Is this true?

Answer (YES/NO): NO